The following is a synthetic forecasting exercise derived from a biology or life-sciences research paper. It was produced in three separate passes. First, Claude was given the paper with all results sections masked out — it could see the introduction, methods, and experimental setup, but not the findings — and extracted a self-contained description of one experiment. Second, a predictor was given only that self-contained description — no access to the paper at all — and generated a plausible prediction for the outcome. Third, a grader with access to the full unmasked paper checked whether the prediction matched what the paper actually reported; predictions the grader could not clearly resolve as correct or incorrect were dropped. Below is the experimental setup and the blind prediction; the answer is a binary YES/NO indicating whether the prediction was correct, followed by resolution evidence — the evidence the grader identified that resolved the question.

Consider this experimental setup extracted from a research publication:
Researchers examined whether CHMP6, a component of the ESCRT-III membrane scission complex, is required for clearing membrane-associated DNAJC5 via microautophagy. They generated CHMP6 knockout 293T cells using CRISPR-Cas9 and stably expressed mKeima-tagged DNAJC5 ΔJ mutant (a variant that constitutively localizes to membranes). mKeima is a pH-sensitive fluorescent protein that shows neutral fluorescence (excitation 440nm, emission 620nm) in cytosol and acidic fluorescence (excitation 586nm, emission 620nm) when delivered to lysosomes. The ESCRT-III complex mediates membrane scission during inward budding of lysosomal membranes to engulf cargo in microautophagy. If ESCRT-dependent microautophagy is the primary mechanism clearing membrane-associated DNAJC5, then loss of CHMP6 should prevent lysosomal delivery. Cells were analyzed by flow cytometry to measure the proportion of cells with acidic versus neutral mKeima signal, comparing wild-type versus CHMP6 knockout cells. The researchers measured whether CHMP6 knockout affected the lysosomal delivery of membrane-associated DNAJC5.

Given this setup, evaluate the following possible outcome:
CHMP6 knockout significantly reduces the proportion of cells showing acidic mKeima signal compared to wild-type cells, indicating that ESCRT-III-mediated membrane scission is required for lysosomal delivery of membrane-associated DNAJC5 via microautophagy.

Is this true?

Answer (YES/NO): YES